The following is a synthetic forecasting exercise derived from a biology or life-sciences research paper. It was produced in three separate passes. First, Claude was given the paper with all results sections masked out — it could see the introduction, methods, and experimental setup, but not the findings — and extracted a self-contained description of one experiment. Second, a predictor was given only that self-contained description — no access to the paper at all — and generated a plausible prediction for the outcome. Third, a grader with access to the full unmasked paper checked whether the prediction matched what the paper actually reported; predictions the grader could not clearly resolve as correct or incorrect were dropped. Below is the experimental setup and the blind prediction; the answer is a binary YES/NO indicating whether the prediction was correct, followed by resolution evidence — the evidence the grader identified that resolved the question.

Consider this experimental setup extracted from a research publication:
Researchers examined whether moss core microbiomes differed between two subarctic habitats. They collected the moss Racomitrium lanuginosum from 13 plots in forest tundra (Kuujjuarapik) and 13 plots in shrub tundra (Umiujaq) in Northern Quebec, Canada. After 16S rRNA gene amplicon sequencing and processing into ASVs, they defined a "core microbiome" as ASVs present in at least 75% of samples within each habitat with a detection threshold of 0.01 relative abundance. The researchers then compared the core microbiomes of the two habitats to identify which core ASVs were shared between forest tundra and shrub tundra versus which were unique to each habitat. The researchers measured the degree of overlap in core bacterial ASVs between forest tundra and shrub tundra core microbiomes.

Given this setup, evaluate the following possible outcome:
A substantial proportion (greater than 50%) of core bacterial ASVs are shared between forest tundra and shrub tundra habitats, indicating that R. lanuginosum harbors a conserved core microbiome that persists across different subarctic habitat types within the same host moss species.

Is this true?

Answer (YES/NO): YES